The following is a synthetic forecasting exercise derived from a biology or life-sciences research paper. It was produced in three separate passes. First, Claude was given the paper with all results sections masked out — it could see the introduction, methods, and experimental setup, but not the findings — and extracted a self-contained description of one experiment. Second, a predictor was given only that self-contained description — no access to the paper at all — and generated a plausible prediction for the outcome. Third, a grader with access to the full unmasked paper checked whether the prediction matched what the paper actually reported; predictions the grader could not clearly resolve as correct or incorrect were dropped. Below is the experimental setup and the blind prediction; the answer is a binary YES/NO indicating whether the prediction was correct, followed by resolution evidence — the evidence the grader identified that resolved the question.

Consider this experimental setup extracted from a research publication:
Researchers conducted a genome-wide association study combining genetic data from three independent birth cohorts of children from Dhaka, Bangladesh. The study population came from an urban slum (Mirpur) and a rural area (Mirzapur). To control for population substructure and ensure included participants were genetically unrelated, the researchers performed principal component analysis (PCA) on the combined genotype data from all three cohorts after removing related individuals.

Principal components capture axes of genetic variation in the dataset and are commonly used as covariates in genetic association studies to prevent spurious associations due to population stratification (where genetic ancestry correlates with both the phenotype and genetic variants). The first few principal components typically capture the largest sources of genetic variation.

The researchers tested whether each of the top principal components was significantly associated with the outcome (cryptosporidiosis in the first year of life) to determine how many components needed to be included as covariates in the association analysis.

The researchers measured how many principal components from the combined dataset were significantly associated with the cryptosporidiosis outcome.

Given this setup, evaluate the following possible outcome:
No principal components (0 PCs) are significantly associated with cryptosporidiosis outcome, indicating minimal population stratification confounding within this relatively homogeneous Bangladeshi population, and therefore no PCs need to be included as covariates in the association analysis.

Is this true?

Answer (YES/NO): NO